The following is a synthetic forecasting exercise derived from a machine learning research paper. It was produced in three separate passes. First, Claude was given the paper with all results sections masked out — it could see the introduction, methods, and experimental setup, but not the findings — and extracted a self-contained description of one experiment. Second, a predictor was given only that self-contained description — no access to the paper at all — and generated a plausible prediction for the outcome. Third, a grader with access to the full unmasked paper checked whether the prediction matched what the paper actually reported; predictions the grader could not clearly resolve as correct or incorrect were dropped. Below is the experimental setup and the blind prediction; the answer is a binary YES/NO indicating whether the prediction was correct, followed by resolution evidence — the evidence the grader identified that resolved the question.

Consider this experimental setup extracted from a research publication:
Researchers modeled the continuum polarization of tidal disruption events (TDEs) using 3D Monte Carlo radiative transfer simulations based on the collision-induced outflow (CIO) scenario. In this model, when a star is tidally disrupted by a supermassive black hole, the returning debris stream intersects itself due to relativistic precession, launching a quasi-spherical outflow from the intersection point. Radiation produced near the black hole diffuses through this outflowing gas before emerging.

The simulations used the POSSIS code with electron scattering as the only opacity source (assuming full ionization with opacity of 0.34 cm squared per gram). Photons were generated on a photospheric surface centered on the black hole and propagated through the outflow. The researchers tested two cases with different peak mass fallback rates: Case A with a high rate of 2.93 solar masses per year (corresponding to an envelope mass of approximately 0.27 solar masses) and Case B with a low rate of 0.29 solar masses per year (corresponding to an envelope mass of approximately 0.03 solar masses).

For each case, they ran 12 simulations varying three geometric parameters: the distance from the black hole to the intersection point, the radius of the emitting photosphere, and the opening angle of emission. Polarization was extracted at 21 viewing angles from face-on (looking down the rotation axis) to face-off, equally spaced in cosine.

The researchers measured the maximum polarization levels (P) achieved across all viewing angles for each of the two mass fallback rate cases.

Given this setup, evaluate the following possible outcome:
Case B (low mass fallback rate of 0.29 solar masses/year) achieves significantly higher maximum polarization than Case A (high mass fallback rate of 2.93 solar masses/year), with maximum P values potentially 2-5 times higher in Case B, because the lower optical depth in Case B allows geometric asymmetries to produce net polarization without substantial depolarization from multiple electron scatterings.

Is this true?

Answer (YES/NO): NO